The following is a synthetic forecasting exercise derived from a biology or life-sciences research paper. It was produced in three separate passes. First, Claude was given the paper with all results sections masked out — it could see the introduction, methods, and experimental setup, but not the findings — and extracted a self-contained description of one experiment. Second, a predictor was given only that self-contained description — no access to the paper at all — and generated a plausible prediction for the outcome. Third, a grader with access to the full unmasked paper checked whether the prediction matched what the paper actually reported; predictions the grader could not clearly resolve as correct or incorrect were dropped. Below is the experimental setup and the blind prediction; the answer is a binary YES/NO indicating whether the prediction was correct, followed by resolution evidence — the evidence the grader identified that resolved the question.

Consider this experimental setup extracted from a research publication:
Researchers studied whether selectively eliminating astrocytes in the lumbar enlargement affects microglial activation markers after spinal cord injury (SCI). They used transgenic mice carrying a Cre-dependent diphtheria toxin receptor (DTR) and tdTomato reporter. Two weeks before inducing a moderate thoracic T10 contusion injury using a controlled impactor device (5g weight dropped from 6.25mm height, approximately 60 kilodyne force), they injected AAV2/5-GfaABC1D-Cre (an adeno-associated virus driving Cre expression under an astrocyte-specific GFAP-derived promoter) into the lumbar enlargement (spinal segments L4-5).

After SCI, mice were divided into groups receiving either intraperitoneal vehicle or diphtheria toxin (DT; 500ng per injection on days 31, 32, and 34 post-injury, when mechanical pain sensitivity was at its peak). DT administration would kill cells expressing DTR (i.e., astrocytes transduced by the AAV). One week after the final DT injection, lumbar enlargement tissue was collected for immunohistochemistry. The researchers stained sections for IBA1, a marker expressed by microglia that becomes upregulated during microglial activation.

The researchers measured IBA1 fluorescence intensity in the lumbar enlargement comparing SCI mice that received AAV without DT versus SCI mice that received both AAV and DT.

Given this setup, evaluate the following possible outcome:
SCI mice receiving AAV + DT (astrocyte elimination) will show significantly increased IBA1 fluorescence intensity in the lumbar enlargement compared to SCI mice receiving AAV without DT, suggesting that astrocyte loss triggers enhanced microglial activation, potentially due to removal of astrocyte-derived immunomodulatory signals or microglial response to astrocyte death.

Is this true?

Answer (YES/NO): YES